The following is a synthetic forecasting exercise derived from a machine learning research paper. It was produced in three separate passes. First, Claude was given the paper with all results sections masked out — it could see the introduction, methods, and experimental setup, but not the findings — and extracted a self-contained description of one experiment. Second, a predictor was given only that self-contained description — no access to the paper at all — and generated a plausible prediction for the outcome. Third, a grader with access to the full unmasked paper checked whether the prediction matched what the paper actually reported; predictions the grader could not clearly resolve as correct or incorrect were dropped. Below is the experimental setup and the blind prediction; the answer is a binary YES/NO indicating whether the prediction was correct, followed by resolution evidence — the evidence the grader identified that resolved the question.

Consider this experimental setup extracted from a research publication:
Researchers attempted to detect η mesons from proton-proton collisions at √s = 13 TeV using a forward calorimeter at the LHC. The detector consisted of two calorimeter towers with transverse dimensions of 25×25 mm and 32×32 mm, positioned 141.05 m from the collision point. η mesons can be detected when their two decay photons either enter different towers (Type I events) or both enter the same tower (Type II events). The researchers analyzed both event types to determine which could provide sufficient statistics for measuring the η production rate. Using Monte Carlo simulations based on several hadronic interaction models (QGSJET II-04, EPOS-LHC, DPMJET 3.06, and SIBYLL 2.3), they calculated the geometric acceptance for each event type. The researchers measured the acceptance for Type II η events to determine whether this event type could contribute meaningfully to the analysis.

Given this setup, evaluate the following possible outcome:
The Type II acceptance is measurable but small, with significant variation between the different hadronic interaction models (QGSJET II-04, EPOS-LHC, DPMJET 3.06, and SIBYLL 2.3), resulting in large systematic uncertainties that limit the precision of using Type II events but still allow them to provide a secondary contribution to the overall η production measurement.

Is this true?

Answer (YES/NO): NO